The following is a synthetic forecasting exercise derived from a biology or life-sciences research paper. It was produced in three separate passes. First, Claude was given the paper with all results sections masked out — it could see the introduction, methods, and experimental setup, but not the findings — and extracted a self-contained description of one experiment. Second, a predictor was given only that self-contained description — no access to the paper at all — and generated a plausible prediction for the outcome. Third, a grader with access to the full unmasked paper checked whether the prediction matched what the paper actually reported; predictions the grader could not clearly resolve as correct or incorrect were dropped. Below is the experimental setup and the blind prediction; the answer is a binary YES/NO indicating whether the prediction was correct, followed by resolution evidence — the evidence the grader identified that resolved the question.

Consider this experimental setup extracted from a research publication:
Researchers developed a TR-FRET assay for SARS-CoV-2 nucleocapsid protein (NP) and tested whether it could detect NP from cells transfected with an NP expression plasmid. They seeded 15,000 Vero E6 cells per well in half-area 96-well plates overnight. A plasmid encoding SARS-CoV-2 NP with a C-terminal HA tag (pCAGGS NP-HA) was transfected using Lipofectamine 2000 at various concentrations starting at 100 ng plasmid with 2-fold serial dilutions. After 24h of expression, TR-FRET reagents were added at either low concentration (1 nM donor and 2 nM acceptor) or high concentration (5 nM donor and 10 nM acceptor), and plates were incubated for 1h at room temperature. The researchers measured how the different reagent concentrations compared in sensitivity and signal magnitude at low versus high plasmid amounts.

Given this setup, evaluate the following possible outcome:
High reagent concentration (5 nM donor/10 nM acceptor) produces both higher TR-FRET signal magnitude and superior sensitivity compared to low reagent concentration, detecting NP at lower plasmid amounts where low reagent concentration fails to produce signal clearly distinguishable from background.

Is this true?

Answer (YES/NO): NO